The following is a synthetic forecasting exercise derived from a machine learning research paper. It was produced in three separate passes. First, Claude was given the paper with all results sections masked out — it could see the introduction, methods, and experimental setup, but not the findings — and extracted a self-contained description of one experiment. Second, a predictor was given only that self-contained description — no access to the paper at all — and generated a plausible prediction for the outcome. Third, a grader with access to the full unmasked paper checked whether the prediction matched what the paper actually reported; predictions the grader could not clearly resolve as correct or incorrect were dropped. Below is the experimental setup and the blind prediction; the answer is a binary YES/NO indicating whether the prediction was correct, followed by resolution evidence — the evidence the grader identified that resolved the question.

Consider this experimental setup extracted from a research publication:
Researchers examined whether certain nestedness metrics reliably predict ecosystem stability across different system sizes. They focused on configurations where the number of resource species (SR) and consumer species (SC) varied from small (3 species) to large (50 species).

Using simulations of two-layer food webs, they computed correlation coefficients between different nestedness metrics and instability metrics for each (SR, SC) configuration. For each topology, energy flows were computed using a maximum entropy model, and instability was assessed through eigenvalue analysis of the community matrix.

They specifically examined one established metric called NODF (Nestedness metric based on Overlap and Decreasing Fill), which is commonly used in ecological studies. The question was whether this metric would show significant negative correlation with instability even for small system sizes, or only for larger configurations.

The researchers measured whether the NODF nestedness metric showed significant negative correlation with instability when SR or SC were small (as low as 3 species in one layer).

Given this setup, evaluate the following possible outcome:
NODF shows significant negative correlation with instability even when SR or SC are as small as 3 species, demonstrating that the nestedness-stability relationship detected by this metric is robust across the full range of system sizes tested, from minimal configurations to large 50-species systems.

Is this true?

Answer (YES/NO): YES